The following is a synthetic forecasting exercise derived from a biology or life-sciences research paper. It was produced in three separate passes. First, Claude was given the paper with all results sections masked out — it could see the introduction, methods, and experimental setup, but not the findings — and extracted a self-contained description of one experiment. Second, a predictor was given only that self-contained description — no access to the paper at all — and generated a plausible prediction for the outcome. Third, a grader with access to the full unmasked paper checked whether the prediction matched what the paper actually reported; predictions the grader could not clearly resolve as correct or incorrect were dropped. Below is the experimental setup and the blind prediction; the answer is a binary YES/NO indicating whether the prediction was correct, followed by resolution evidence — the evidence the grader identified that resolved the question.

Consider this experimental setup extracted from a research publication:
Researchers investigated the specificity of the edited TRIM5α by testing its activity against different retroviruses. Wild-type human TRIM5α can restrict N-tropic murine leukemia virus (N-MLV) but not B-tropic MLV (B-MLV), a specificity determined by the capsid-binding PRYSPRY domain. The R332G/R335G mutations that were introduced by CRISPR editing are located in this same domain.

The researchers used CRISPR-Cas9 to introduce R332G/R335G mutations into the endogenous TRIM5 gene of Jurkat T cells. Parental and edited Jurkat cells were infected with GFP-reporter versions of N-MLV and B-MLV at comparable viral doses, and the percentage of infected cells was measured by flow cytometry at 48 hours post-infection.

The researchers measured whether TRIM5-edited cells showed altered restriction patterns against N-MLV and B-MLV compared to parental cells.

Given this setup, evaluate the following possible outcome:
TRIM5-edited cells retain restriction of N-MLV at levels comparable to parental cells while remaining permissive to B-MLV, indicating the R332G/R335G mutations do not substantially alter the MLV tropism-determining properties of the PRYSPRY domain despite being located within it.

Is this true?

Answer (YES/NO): YES